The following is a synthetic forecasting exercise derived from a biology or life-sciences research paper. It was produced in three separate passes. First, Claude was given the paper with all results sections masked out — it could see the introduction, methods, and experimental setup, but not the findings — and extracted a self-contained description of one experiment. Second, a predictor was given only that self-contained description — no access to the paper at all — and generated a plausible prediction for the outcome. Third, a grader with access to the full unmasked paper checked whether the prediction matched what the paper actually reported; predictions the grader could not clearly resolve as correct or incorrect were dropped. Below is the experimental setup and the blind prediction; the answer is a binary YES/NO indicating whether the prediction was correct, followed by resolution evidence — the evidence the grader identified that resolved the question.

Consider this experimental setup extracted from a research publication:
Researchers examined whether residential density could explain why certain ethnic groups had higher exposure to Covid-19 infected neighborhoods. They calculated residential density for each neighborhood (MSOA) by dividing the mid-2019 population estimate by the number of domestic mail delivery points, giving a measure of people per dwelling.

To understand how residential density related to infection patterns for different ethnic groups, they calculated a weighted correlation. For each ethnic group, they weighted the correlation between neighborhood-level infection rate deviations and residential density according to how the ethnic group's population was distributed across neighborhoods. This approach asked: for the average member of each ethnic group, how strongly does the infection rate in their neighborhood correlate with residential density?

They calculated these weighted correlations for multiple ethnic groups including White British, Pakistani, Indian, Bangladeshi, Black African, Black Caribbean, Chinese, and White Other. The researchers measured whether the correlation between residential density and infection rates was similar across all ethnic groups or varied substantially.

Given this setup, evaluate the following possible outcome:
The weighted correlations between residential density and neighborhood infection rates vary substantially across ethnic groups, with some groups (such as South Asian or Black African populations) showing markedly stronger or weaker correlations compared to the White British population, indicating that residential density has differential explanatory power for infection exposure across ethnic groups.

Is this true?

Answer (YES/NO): YES